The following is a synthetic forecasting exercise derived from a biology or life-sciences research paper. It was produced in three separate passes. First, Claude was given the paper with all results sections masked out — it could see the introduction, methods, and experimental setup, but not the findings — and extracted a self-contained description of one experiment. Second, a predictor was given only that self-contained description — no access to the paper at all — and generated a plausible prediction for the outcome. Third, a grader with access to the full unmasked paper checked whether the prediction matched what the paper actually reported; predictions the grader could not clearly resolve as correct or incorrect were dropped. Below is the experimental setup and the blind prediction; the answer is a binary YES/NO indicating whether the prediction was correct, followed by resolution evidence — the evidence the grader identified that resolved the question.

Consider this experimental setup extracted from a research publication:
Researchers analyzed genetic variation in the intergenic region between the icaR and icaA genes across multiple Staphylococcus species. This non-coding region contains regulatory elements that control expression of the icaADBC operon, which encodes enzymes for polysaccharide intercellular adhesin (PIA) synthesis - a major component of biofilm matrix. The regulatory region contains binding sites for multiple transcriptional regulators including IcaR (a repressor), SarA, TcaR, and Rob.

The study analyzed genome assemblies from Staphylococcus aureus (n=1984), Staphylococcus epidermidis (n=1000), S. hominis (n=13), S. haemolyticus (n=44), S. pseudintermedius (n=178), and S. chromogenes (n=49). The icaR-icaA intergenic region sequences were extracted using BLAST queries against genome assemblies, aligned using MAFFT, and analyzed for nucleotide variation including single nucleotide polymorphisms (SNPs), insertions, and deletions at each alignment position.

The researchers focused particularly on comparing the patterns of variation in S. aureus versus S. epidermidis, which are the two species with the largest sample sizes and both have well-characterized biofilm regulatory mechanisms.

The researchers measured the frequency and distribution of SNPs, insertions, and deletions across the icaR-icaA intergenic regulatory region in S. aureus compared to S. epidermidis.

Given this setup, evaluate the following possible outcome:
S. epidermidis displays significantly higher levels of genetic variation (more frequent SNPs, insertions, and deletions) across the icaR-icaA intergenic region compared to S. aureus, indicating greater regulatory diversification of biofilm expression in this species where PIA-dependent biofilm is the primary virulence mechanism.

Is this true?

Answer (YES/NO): NO